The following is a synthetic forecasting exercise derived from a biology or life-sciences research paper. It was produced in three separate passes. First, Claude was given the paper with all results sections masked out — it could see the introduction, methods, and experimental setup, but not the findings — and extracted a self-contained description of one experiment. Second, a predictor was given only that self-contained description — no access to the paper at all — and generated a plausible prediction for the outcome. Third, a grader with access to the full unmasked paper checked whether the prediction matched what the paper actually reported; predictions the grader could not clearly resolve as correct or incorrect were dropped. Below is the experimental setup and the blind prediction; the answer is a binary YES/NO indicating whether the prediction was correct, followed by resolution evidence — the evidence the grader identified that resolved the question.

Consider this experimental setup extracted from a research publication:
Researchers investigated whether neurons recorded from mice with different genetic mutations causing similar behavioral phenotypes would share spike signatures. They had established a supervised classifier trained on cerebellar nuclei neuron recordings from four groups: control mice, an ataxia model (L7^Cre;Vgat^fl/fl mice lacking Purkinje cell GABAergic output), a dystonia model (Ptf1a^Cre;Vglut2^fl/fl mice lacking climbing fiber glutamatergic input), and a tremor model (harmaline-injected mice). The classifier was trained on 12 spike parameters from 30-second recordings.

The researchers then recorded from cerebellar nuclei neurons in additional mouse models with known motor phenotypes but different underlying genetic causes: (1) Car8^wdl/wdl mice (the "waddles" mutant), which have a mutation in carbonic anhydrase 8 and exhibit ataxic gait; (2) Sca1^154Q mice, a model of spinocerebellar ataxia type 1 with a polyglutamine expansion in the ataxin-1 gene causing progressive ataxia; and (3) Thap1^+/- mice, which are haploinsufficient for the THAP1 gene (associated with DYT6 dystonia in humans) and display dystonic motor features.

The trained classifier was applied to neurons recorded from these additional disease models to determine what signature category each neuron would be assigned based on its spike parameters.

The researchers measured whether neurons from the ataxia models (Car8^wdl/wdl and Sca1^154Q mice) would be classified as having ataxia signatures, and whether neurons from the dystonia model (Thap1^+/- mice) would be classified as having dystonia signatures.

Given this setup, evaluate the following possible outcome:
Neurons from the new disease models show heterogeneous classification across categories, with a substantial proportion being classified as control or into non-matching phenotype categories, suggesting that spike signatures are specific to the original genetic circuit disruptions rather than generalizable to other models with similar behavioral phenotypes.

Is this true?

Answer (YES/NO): NO